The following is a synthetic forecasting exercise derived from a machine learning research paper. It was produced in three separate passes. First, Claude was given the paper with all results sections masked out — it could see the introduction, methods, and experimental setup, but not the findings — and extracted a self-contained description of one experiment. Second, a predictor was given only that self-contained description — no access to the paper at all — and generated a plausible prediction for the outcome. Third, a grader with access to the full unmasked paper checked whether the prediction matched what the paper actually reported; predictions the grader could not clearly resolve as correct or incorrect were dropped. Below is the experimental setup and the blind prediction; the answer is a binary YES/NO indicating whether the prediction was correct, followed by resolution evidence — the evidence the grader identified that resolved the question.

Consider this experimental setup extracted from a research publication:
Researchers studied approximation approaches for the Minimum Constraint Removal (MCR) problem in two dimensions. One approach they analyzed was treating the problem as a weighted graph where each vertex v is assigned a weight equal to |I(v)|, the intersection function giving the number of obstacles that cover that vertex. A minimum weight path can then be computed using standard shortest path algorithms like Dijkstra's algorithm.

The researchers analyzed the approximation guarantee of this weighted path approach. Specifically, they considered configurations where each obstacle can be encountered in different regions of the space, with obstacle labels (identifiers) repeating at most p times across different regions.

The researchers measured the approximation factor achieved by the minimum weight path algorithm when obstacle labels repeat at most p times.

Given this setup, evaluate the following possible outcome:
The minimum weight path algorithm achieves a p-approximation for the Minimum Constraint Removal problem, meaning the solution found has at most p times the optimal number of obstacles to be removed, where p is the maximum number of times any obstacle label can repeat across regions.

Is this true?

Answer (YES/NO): YES